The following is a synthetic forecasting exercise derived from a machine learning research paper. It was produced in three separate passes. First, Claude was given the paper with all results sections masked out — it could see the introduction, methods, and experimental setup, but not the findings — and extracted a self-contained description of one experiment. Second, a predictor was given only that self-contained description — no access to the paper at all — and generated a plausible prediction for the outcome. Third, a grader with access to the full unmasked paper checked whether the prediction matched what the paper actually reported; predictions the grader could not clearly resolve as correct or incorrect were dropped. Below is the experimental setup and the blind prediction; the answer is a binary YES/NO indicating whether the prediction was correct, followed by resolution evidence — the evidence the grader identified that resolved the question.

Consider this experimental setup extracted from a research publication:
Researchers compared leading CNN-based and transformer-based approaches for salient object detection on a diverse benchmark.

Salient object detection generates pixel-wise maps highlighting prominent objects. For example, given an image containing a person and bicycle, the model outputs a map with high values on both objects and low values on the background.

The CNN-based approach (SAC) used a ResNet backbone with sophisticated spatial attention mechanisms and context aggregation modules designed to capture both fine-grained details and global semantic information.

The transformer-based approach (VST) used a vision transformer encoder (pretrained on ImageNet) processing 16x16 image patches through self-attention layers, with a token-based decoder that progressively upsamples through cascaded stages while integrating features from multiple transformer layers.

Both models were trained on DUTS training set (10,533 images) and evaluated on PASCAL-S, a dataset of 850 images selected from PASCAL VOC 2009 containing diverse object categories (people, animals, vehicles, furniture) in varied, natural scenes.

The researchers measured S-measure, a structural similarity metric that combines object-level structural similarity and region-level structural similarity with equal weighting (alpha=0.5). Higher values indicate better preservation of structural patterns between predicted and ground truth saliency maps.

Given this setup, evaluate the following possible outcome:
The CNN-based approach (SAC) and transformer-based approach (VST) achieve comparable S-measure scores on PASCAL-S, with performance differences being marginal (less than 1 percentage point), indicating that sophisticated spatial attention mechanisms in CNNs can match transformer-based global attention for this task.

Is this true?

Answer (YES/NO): YES